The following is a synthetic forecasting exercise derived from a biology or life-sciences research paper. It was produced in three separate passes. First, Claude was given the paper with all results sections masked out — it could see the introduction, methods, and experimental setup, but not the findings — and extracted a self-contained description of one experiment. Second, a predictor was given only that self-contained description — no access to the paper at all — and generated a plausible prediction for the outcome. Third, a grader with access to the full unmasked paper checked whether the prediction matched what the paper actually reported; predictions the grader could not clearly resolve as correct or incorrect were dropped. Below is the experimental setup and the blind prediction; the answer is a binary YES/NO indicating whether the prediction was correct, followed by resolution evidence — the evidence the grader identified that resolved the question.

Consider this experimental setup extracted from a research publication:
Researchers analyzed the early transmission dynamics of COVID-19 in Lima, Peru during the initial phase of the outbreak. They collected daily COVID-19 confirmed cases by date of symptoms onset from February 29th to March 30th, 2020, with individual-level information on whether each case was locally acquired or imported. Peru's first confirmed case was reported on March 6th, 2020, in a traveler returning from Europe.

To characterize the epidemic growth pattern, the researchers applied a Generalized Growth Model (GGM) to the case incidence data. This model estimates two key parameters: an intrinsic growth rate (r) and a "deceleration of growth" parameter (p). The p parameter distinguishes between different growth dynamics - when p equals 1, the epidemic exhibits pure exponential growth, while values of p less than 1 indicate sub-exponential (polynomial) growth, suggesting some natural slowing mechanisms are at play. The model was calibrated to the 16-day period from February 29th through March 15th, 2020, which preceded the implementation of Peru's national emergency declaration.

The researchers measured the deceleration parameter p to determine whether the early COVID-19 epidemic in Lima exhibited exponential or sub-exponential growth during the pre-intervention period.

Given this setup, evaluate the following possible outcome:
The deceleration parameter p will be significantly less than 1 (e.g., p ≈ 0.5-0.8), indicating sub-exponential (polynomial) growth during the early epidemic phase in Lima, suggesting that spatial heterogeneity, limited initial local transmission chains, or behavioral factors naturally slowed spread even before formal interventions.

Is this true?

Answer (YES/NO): NO